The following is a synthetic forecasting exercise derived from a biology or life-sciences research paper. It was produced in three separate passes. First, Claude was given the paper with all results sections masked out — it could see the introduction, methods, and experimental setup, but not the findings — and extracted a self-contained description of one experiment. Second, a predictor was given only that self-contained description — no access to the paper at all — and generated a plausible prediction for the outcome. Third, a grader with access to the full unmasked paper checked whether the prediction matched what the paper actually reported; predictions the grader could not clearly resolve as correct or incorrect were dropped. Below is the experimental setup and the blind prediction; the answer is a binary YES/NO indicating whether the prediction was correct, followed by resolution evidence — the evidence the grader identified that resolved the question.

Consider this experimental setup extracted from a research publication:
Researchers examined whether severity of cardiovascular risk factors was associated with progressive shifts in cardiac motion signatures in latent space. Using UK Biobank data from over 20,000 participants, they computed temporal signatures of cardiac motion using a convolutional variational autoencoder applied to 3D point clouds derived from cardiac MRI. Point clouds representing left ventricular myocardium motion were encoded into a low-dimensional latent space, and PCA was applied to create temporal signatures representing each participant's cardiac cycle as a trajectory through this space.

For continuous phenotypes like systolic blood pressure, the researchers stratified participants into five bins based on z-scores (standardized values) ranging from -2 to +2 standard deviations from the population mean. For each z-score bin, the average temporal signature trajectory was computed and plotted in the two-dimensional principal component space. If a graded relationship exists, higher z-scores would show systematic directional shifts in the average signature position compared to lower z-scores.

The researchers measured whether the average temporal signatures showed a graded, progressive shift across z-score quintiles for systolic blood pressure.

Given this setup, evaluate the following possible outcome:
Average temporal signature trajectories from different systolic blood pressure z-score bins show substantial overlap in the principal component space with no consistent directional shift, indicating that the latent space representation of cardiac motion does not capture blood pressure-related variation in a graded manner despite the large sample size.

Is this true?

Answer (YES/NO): NO